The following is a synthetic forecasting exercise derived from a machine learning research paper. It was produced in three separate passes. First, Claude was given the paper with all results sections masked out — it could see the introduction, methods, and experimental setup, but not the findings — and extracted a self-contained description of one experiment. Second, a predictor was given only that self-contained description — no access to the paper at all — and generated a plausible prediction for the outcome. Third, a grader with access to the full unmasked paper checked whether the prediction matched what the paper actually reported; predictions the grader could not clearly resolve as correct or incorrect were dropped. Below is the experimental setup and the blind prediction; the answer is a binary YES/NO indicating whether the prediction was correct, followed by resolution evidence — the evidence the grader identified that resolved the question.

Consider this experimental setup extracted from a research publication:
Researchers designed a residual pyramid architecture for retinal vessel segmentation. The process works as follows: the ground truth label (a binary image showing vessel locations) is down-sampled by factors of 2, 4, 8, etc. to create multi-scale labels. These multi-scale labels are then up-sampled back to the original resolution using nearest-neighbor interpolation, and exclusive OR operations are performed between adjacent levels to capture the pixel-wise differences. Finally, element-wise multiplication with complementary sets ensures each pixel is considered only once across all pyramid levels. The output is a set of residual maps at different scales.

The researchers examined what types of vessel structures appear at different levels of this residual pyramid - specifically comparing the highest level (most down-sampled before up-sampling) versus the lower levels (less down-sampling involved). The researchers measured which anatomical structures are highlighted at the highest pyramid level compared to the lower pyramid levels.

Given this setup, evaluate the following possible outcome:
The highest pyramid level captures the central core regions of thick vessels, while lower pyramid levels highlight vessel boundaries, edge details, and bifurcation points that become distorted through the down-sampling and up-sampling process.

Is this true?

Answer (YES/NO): NO